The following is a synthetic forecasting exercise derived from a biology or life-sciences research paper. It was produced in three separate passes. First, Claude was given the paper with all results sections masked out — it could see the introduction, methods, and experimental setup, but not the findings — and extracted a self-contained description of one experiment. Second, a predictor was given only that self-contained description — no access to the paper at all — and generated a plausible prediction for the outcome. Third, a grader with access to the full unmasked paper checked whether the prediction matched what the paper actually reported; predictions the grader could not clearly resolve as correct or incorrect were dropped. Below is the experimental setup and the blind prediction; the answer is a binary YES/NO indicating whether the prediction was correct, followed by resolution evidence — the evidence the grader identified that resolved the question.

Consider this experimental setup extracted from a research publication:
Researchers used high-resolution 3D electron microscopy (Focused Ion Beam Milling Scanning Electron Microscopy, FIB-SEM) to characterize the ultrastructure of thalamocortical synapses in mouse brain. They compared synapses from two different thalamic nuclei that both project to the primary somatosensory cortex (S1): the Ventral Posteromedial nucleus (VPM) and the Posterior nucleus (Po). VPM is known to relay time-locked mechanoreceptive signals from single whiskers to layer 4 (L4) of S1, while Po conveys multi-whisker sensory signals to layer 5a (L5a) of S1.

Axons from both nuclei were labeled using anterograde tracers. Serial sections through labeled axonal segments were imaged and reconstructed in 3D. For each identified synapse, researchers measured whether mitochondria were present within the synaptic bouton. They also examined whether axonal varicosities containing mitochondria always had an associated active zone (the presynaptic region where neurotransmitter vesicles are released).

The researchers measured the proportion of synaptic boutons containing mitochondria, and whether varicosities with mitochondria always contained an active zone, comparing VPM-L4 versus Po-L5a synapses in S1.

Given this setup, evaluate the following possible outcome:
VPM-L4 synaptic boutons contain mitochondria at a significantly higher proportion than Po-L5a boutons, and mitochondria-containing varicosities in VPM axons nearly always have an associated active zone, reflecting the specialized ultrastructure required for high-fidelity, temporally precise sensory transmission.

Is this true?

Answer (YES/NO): NO